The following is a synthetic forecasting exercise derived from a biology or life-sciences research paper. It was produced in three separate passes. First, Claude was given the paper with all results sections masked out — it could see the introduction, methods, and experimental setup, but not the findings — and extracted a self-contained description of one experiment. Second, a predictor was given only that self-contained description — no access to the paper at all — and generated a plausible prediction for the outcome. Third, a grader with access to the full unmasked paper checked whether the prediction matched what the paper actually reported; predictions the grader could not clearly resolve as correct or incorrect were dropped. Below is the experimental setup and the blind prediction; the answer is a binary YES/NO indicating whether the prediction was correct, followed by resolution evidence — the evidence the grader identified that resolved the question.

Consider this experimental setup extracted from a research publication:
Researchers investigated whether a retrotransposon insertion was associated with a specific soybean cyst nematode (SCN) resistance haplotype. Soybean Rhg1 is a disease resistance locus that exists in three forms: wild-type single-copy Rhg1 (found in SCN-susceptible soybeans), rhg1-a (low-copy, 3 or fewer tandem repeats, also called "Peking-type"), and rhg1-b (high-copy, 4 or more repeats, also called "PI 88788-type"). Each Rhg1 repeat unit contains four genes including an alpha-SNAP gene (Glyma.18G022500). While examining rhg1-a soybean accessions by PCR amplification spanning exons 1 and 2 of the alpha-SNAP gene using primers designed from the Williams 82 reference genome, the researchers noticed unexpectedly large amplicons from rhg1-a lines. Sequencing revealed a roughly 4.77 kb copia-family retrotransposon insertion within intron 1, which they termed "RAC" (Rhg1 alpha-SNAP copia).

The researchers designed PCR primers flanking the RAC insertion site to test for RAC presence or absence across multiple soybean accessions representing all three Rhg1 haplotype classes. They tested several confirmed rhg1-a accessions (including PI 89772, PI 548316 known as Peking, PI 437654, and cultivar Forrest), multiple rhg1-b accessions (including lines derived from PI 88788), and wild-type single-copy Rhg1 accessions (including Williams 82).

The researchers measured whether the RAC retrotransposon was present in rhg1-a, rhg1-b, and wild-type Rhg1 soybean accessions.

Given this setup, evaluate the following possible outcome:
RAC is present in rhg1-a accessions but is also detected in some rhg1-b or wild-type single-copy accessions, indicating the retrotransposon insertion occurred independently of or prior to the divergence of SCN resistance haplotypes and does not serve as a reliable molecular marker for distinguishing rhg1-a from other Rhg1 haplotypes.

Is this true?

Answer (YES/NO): NO